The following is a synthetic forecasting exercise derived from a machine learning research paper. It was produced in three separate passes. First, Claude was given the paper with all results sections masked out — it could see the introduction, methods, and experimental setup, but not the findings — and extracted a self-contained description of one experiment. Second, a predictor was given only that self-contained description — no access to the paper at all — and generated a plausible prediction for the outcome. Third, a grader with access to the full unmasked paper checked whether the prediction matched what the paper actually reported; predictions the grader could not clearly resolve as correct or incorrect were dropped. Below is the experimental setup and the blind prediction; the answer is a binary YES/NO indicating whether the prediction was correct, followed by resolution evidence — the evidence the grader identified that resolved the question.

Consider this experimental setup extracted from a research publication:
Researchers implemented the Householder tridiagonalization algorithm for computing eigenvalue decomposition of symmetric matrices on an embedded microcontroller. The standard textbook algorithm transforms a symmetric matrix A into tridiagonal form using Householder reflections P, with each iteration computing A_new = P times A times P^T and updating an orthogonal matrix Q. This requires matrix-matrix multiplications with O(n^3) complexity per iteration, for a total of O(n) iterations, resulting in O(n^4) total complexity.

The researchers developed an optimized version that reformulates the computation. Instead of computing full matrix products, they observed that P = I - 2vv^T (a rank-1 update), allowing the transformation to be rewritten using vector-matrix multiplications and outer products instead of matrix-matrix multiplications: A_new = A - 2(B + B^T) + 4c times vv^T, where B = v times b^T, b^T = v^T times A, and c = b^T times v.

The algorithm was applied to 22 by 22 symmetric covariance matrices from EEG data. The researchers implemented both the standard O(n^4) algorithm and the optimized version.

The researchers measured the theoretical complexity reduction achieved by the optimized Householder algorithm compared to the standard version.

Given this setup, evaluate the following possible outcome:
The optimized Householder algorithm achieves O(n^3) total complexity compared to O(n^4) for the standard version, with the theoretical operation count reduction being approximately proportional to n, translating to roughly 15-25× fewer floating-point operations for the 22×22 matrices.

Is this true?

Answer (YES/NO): NO